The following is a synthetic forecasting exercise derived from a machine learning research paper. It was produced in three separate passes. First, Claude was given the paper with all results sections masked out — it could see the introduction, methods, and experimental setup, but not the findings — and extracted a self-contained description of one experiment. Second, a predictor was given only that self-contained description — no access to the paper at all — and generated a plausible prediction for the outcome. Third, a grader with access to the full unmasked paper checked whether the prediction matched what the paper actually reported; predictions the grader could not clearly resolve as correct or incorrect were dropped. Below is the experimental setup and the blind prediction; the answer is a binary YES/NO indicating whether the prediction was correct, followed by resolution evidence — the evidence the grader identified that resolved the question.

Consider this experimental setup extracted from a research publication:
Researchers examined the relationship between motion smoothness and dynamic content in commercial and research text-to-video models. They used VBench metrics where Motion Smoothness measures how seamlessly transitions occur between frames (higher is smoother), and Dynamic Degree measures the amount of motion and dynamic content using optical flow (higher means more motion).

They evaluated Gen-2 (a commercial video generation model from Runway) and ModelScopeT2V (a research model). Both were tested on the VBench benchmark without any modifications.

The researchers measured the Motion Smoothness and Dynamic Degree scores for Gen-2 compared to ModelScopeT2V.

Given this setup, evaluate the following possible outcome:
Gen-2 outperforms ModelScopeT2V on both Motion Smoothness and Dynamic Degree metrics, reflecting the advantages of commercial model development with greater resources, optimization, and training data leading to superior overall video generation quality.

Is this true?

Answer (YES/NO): NO